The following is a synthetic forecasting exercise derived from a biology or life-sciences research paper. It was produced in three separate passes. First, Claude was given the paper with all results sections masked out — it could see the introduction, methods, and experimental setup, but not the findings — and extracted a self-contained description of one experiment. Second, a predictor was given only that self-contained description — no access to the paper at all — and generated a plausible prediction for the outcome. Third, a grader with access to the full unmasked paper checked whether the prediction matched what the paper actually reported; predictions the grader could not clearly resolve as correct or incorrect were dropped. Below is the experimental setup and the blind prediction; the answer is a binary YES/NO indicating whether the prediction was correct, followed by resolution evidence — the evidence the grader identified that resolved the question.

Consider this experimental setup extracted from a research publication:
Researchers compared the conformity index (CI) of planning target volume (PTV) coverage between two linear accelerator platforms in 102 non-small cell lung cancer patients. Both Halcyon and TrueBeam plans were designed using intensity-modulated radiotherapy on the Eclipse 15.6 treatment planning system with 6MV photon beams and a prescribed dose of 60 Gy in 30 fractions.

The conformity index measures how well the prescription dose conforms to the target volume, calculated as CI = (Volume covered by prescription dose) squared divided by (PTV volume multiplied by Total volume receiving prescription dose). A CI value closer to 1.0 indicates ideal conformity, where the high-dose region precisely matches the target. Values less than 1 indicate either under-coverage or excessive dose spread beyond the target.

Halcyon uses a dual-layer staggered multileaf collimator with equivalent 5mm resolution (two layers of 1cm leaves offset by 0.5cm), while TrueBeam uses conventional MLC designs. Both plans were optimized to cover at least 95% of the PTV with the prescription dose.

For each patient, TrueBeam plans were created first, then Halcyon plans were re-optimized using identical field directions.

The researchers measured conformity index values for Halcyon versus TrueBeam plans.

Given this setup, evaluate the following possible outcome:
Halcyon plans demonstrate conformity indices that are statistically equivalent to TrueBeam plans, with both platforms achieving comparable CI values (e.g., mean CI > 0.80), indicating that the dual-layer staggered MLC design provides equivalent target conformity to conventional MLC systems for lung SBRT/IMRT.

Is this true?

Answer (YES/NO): NO